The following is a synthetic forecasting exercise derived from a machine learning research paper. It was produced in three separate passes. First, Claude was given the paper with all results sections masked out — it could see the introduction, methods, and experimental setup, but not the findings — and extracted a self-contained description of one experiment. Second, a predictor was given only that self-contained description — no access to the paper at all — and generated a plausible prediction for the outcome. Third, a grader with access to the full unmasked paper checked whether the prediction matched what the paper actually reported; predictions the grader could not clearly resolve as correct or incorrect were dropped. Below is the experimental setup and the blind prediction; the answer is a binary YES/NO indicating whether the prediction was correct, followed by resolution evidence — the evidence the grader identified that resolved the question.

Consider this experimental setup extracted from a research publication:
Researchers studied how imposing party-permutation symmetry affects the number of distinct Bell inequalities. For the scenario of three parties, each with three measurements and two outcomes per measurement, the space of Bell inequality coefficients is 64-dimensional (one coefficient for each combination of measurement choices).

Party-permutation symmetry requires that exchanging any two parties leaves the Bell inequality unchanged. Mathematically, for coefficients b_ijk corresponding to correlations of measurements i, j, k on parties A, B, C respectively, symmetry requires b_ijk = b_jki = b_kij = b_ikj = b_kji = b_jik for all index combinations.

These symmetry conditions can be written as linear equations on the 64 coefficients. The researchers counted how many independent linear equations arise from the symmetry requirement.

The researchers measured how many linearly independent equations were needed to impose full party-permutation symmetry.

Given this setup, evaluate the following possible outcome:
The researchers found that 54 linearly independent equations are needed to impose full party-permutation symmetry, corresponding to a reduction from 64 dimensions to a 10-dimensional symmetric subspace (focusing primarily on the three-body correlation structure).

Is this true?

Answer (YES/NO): NO